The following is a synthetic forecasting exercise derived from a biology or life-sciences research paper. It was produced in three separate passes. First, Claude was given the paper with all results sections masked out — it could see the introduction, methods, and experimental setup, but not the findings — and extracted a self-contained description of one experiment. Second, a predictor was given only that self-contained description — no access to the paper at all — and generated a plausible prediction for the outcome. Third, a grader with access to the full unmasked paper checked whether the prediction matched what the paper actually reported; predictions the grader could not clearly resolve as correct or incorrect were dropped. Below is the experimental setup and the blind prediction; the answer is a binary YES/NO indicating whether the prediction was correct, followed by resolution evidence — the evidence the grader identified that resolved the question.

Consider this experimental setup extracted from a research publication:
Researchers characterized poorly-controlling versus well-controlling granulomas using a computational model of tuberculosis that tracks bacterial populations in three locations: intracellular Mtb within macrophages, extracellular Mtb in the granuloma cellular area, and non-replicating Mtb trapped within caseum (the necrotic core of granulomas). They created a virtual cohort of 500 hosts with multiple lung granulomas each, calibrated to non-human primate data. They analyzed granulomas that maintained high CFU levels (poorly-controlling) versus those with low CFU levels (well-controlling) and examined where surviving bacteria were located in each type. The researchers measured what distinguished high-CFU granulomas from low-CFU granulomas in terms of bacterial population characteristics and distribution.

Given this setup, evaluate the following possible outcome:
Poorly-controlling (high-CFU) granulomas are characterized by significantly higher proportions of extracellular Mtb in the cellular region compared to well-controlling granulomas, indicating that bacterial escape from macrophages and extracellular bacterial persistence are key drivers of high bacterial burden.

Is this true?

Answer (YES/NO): NO